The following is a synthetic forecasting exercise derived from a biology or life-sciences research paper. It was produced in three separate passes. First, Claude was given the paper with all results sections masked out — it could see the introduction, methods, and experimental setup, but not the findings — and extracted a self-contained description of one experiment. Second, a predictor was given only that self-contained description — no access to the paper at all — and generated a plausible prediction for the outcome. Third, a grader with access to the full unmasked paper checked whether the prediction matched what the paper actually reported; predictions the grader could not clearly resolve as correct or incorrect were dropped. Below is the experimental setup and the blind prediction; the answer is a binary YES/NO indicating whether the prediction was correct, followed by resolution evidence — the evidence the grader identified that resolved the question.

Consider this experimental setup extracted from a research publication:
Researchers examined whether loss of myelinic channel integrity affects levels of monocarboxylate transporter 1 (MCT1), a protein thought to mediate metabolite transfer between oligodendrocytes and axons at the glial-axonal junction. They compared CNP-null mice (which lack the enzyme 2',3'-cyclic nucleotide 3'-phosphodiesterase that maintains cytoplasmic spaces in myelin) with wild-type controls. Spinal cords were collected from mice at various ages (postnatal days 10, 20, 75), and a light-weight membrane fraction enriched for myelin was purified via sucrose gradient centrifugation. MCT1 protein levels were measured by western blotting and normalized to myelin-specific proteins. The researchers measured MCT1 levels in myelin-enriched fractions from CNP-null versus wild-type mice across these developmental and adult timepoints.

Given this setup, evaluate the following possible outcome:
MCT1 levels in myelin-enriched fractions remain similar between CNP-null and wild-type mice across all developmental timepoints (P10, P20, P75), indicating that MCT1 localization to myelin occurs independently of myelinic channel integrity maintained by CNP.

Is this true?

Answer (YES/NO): NO